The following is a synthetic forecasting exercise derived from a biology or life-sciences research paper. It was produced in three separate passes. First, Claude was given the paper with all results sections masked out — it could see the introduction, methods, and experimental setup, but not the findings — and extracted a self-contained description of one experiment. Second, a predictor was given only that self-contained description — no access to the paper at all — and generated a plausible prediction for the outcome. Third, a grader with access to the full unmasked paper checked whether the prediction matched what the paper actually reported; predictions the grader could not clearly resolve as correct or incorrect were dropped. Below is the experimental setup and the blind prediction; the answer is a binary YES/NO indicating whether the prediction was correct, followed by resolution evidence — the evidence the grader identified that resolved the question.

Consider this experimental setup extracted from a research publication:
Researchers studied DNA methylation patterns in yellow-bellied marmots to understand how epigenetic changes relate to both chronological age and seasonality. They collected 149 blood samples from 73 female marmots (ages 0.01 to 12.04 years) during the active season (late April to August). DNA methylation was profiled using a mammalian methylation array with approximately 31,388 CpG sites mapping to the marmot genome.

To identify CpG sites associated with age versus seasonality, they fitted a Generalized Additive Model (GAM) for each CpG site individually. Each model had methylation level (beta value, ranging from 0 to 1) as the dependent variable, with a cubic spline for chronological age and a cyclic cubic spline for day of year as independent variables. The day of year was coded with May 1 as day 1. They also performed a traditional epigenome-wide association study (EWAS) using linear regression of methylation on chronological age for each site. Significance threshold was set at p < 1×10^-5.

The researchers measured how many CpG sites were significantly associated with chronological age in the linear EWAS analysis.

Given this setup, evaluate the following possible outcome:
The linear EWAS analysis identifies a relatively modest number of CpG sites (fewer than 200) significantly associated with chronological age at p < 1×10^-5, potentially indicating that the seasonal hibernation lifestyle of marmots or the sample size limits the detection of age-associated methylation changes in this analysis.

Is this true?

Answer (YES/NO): NO